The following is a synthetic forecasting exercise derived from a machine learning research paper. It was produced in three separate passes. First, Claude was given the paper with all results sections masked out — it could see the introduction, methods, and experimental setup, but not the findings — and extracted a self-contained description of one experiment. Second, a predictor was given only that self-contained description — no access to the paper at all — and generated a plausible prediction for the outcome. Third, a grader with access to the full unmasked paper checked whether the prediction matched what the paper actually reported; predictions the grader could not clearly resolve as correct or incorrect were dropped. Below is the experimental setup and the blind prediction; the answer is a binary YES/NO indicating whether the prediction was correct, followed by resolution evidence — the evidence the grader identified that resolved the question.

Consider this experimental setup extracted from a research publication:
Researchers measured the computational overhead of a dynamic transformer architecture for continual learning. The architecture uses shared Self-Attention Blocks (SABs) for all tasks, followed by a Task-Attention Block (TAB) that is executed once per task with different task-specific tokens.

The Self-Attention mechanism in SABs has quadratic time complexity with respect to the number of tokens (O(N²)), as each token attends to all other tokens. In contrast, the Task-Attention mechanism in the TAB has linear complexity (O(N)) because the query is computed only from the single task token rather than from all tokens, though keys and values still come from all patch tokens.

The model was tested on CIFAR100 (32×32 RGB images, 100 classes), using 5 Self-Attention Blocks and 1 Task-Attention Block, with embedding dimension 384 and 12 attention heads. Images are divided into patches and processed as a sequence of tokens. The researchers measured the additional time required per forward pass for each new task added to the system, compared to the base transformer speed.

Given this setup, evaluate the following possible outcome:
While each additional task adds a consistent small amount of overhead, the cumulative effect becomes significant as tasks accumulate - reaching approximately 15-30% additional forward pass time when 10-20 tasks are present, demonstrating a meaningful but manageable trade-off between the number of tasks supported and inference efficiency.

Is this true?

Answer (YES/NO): NO